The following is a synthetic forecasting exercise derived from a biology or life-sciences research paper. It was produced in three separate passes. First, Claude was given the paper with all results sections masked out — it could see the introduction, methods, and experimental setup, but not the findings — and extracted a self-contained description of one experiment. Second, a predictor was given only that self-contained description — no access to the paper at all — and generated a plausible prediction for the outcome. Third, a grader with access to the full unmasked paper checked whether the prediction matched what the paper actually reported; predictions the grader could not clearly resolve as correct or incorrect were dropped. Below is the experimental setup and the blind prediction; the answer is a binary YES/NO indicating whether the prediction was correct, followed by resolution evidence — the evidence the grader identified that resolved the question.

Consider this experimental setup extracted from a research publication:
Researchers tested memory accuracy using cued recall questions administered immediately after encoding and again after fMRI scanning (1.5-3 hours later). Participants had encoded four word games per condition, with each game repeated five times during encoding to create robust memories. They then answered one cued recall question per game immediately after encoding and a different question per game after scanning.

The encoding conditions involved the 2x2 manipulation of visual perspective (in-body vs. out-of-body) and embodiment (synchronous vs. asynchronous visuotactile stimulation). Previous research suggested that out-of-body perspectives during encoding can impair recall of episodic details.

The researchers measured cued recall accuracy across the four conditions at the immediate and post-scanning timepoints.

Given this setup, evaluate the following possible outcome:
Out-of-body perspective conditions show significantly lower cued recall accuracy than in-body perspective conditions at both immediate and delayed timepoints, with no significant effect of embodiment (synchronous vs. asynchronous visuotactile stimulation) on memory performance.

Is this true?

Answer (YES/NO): NO